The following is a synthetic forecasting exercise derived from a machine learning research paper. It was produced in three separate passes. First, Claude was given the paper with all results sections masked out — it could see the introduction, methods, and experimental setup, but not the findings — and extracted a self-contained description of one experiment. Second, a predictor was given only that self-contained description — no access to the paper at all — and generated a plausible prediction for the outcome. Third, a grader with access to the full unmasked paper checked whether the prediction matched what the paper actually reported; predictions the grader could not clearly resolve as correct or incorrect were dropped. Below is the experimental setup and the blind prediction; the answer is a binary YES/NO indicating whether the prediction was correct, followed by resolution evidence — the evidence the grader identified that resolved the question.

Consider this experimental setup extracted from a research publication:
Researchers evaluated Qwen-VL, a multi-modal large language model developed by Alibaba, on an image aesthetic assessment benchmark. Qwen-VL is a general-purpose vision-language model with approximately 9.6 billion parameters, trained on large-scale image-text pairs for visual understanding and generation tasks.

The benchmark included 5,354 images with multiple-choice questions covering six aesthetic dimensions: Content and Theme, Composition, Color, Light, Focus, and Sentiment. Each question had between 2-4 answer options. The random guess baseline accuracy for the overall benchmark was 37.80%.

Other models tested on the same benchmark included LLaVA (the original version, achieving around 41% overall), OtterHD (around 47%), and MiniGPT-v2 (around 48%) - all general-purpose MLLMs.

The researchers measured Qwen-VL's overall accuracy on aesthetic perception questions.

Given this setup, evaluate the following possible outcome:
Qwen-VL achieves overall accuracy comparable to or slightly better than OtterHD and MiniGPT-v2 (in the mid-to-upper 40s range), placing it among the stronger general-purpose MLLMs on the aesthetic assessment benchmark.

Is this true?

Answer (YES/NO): NO